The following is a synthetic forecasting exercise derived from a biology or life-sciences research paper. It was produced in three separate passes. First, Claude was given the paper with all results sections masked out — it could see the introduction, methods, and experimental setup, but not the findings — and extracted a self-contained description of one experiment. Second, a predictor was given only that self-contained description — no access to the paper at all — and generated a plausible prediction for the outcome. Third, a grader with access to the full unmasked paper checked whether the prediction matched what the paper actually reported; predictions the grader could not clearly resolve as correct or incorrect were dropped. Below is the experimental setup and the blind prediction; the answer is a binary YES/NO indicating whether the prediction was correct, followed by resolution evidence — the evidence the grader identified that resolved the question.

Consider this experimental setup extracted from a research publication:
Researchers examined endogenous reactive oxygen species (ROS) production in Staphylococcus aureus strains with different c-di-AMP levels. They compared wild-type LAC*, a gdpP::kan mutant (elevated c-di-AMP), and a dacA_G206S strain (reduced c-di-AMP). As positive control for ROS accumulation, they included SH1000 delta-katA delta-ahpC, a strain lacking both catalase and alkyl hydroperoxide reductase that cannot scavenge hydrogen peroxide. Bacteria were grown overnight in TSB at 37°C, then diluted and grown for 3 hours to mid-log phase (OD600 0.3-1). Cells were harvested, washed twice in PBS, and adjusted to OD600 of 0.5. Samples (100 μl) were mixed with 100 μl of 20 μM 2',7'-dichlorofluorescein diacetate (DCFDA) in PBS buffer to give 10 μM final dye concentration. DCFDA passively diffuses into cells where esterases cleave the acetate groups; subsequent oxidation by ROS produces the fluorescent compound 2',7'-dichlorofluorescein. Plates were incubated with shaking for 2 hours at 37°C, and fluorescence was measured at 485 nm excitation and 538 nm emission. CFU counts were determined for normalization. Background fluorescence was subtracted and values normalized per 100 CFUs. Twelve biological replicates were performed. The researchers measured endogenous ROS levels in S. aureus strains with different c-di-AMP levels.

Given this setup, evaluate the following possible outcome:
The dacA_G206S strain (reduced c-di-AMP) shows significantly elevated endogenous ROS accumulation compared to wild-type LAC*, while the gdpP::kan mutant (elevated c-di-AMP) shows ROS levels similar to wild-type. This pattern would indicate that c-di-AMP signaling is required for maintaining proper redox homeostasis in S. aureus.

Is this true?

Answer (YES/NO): YES